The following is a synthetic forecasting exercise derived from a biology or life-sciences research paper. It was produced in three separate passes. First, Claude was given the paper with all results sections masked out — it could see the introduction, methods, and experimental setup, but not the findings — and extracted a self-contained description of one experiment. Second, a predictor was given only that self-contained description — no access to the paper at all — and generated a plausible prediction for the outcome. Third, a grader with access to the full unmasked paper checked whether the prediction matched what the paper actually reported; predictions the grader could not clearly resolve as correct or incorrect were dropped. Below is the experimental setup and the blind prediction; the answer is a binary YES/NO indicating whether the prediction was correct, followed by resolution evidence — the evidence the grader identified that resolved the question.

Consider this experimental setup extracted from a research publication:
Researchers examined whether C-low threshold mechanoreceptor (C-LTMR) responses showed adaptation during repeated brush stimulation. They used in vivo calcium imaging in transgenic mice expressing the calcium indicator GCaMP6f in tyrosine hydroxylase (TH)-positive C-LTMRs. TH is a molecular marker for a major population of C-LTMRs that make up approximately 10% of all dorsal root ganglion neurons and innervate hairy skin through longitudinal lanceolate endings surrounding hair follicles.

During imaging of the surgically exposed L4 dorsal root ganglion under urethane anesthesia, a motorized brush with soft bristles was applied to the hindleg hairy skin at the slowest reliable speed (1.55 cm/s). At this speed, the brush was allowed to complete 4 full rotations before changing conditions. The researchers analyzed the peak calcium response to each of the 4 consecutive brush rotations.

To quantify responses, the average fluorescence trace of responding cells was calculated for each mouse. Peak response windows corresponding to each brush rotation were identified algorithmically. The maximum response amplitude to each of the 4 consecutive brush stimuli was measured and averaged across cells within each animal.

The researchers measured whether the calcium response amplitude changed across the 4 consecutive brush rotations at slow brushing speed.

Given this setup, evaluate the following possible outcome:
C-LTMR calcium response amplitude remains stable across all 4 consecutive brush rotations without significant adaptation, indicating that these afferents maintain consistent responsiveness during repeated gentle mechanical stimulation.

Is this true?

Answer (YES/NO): NO